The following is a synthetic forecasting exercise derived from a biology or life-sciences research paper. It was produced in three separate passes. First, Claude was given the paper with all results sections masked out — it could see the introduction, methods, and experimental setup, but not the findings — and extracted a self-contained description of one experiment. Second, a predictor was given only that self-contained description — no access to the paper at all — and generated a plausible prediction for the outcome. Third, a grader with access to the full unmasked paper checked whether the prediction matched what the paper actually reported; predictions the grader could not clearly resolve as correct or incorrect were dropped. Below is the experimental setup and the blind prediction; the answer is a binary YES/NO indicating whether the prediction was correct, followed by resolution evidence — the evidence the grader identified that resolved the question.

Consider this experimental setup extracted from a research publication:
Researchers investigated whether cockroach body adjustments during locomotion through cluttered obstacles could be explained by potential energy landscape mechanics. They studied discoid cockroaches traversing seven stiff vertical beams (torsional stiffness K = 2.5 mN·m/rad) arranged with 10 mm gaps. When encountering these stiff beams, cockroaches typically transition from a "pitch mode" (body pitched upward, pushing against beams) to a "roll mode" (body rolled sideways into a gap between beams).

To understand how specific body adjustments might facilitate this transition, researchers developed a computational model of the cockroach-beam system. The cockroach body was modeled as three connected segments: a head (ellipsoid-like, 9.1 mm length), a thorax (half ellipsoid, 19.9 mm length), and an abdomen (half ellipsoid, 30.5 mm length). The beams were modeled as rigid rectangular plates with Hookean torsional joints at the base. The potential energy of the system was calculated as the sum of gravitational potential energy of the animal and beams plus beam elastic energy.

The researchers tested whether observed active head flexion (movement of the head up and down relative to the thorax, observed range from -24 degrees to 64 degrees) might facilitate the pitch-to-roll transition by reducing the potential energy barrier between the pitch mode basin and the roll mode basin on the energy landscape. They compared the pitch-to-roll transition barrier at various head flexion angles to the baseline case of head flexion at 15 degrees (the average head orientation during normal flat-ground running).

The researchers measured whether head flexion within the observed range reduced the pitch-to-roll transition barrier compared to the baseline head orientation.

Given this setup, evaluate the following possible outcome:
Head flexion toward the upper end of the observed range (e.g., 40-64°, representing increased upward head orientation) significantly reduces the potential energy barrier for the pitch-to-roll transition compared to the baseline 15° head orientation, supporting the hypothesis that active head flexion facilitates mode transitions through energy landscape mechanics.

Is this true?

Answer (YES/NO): NO